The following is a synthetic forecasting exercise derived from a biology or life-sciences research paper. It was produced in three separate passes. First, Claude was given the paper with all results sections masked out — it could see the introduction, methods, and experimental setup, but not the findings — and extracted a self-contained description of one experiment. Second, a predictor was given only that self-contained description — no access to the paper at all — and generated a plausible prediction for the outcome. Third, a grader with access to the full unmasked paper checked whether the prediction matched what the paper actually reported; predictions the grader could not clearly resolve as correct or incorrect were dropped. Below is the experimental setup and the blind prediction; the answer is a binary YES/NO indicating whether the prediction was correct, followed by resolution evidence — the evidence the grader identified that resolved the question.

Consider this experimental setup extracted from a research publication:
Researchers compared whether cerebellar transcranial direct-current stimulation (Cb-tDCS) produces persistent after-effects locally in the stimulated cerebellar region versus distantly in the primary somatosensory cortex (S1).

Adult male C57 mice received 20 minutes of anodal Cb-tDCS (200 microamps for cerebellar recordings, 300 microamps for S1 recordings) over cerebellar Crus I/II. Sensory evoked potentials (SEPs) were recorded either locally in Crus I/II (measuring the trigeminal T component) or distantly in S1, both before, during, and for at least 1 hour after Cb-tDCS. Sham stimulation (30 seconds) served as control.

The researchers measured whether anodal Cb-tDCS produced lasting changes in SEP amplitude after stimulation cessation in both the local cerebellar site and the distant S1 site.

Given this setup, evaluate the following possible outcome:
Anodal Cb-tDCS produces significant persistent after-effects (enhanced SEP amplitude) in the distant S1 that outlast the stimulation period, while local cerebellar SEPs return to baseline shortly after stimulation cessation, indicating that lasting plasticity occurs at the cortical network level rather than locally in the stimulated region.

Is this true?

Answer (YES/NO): YES